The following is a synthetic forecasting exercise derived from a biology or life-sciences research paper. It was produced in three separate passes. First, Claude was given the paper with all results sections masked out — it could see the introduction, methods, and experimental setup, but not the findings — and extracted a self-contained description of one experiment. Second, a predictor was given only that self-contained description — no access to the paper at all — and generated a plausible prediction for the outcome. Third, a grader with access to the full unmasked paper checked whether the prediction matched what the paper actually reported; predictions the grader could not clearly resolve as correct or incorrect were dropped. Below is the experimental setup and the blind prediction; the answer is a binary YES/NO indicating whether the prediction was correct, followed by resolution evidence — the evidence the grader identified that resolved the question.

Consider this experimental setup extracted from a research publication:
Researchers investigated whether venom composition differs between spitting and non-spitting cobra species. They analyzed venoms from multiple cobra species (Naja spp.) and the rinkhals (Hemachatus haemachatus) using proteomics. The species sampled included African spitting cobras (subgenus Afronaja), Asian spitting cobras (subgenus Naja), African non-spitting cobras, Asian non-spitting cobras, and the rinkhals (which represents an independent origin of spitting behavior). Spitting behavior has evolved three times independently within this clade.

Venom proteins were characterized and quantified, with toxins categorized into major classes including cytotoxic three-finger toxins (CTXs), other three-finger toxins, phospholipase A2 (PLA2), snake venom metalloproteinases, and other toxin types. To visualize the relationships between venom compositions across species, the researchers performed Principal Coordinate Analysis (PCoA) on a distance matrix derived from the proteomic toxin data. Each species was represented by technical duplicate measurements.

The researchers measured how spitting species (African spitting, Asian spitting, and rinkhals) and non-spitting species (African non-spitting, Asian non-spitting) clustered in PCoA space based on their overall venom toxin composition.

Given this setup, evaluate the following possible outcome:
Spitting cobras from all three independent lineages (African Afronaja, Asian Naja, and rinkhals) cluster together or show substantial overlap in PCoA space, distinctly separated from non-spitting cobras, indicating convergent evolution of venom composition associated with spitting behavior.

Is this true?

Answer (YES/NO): NO